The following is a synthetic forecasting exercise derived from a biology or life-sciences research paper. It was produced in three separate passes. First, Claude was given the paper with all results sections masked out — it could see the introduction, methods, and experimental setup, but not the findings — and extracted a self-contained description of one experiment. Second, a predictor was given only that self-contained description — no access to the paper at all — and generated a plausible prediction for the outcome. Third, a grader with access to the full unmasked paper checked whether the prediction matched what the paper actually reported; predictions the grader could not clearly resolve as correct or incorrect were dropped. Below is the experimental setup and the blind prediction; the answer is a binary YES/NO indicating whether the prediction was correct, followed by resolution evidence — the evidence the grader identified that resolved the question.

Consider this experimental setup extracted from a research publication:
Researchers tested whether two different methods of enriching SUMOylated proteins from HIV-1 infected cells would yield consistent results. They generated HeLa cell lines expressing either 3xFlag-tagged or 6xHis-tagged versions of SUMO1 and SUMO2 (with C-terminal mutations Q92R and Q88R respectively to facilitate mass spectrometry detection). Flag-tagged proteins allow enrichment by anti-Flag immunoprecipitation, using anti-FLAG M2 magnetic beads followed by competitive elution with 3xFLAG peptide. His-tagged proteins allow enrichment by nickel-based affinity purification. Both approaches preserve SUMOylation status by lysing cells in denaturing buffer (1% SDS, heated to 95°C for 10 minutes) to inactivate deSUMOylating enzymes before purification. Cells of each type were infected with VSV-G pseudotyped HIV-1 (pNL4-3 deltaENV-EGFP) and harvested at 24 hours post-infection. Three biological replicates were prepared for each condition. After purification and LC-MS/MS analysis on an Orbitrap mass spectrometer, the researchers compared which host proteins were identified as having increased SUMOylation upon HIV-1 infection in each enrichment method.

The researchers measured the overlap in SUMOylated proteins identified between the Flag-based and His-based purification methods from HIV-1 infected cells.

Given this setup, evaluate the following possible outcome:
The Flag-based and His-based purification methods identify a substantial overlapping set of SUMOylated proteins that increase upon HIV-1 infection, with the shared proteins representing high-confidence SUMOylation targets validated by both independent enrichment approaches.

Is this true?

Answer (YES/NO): YES